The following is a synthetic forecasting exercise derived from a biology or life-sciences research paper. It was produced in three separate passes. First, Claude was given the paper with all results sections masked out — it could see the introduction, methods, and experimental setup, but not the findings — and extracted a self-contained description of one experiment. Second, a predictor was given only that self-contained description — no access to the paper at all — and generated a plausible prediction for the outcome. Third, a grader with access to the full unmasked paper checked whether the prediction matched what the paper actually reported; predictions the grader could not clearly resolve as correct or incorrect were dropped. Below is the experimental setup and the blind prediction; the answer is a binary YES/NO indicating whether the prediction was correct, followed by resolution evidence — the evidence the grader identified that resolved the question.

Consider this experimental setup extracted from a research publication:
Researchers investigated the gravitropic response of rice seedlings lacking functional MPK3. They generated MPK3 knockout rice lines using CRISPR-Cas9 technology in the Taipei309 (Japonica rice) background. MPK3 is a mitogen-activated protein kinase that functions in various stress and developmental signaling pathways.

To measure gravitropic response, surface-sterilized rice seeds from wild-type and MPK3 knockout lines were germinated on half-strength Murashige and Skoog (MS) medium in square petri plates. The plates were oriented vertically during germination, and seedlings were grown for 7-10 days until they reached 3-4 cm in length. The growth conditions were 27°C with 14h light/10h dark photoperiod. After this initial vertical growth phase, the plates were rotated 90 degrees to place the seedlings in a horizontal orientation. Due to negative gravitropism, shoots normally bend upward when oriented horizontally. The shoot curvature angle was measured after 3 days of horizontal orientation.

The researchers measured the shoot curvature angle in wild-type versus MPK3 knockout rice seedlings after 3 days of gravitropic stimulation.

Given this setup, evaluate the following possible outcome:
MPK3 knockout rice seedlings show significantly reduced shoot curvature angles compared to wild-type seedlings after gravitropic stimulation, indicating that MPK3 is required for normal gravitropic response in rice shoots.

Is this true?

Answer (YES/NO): NO